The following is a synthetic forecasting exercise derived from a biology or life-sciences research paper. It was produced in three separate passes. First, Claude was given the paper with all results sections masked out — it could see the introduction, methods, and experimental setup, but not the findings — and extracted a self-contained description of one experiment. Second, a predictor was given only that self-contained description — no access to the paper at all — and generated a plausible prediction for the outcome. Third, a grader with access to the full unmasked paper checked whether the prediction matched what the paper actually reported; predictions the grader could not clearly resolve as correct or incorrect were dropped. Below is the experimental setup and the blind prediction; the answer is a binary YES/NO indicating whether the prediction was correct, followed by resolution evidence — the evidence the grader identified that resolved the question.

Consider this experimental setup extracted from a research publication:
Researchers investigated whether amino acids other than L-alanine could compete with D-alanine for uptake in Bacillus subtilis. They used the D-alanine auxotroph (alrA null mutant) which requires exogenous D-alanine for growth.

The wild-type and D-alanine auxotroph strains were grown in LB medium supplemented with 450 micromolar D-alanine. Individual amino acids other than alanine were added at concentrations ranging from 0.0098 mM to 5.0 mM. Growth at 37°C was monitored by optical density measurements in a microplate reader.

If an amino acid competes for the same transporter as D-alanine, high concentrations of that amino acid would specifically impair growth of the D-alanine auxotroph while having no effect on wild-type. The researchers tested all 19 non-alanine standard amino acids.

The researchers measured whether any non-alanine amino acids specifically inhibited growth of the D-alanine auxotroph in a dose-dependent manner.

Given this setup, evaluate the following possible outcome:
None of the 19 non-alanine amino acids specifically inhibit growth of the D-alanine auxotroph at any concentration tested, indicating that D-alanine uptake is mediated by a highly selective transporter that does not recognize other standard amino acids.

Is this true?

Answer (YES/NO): YES